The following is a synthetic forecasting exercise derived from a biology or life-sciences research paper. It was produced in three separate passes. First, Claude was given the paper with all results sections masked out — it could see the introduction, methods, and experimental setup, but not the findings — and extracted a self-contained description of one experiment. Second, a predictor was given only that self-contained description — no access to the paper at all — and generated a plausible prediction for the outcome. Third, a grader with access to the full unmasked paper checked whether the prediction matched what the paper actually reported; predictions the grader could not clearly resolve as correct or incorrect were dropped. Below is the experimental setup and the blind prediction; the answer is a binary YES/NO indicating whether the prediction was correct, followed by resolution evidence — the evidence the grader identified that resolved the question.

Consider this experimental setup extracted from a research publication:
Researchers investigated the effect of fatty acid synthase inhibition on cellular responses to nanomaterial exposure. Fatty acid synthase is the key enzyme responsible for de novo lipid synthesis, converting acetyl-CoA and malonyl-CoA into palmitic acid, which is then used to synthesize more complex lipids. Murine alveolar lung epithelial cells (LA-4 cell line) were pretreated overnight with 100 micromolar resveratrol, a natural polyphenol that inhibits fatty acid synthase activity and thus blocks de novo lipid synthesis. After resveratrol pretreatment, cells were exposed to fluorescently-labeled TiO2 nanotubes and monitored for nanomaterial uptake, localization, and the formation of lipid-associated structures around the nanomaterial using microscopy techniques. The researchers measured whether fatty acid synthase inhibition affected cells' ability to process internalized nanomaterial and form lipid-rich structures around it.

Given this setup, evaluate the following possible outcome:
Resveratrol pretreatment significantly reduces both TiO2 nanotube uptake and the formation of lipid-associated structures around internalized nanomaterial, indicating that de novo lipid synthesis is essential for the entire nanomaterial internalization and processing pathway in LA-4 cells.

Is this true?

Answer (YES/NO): NO